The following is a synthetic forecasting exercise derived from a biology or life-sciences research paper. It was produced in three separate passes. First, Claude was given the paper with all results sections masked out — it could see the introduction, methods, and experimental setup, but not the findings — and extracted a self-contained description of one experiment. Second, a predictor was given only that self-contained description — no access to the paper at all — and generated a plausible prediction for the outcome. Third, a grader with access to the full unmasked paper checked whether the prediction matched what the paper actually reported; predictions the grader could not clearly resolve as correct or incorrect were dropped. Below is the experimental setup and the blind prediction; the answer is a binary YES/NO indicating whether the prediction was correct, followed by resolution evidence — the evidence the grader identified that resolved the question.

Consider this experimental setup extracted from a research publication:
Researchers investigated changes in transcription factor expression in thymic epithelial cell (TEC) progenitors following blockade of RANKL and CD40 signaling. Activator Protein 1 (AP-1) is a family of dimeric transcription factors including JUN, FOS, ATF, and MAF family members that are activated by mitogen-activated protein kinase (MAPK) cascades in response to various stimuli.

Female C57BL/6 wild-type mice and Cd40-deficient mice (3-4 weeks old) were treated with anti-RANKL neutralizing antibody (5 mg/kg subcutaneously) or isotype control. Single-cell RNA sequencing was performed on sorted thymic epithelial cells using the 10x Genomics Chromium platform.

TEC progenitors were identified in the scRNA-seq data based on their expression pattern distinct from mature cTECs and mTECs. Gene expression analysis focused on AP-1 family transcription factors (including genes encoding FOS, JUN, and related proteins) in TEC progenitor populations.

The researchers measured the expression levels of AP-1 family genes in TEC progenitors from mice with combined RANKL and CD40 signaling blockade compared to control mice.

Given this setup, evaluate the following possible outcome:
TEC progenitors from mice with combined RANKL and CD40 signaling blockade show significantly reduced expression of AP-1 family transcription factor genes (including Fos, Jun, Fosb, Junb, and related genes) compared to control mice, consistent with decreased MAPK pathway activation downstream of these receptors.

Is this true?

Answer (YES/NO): NO